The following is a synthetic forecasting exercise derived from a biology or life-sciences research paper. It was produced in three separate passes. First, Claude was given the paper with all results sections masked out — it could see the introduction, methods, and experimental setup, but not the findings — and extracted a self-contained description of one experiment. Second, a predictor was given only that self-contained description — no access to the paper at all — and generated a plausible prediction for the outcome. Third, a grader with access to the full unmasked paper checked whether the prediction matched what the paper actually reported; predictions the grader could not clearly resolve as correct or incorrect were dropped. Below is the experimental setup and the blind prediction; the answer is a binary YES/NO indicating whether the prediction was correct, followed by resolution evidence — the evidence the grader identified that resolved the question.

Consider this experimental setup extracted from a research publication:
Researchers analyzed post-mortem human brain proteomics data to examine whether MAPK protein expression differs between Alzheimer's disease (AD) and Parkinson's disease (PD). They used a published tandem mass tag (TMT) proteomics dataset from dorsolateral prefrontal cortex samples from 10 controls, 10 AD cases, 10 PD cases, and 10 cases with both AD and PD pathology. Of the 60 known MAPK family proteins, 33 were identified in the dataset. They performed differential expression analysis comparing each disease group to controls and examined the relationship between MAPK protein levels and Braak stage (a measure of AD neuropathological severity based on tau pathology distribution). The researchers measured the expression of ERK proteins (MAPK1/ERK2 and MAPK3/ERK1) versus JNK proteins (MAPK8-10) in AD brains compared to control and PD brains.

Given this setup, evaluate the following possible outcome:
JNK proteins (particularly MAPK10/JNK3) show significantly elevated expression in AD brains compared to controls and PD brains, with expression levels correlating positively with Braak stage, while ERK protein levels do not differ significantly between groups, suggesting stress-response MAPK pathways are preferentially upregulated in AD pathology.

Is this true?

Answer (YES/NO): NO